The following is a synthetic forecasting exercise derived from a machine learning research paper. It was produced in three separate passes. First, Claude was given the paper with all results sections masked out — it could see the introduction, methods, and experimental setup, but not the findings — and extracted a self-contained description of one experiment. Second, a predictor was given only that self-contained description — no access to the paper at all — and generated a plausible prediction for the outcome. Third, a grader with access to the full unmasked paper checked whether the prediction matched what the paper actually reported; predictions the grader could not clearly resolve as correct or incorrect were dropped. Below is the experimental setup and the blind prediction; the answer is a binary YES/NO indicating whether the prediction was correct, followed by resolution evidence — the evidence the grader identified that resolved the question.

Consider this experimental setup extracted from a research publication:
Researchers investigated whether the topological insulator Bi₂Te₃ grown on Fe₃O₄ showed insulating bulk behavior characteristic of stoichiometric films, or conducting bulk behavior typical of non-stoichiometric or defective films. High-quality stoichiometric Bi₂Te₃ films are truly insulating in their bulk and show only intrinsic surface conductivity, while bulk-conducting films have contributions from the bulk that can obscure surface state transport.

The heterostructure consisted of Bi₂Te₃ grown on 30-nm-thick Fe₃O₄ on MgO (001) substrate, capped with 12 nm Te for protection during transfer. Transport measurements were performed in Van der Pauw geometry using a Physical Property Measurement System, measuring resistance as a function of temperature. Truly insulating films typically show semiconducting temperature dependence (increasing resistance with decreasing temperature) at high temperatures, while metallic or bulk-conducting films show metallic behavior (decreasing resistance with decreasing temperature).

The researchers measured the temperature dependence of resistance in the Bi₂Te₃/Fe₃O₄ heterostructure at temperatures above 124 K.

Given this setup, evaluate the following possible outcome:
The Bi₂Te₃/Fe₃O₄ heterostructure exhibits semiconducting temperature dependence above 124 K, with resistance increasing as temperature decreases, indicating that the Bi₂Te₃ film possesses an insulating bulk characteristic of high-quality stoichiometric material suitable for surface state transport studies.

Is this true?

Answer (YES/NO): NO